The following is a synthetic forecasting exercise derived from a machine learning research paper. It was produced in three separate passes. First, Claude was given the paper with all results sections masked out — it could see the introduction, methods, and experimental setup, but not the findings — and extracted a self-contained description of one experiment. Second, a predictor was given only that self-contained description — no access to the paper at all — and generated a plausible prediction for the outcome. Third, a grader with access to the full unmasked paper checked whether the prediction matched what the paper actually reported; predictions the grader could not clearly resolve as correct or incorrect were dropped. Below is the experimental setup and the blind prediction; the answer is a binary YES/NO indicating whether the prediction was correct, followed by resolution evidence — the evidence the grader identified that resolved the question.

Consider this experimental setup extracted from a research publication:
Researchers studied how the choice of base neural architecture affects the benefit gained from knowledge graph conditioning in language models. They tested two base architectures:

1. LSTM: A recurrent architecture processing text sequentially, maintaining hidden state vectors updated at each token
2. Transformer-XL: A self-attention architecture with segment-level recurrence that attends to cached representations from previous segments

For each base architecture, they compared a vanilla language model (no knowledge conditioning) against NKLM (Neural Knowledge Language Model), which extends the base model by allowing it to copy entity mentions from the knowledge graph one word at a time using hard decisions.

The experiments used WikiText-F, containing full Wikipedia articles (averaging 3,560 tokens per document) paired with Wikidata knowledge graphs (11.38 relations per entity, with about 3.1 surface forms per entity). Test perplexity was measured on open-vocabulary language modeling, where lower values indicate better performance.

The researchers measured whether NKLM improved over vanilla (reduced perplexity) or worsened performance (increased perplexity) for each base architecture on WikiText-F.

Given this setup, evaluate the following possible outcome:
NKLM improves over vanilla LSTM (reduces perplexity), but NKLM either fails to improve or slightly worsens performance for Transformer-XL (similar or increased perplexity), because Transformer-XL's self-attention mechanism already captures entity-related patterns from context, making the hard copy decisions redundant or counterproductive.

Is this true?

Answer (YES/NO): YES